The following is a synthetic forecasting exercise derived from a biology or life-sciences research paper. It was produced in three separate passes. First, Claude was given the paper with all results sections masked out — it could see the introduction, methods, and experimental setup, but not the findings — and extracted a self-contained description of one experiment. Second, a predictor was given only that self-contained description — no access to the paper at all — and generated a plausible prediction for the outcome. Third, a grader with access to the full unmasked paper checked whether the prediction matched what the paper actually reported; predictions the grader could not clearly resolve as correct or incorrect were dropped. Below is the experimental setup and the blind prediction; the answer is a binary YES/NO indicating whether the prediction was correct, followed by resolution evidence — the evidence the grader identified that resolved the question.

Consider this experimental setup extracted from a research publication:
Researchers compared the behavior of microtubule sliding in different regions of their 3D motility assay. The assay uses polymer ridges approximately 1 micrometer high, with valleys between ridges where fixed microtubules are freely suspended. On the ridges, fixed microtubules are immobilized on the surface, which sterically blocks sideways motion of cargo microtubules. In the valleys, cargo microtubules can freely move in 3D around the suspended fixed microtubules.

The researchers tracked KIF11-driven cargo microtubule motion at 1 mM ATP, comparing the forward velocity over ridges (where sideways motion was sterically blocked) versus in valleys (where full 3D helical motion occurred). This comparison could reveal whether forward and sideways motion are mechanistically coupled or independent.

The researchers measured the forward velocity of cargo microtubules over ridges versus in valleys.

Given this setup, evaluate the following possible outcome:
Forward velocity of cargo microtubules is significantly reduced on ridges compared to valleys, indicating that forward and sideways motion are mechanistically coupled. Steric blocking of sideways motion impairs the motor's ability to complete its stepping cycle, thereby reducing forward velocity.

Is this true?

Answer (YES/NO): NO